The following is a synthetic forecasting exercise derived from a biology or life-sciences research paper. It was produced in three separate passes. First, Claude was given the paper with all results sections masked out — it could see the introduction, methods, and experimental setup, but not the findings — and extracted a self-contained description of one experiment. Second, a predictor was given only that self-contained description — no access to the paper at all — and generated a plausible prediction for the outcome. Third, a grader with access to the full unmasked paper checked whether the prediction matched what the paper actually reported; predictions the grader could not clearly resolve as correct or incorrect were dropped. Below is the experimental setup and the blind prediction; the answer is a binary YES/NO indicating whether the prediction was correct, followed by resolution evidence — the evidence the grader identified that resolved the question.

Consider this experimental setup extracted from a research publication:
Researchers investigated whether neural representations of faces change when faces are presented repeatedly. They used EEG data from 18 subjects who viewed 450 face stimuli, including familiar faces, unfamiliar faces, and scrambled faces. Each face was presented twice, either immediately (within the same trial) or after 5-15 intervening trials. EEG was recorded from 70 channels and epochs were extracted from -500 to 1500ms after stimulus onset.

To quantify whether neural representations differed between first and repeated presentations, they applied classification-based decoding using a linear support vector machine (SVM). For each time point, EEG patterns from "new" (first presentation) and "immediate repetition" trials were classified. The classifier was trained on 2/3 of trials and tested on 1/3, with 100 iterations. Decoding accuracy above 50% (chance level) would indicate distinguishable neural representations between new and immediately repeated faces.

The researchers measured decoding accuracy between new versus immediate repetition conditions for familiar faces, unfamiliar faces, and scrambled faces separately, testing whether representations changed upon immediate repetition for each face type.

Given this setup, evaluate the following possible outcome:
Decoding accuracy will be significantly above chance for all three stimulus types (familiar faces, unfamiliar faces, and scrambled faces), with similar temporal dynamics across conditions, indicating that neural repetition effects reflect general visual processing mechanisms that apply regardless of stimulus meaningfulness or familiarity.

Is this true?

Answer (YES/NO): NO